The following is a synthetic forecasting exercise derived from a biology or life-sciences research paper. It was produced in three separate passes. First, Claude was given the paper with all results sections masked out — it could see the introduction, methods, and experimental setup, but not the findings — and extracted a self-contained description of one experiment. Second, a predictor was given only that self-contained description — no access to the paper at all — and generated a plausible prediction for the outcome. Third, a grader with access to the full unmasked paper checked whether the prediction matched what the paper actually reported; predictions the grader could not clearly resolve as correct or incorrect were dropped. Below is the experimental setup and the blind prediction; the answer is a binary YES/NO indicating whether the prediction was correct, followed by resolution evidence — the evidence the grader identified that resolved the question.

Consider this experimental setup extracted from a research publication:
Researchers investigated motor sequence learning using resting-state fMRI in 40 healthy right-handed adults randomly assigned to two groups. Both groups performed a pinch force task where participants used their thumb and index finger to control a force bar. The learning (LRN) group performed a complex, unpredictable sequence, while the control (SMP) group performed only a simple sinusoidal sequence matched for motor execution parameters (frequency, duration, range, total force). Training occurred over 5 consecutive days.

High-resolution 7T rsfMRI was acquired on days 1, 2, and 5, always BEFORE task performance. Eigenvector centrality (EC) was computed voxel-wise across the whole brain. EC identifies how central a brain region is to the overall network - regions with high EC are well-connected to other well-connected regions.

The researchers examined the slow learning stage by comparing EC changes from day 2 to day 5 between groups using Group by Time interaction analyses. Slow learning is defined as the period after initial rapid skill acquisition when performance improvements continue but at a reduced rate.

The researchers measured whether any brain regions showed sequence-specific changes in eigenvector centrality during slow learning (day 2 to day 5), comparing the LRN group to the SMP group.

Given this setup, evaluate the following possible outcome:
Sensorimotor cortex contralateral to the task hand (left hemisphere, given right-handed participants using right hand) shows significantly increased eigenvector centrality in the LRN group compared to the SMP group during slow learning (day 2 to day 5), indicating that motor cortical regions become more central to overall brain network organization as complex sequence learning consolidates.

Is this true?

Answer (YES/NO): NO